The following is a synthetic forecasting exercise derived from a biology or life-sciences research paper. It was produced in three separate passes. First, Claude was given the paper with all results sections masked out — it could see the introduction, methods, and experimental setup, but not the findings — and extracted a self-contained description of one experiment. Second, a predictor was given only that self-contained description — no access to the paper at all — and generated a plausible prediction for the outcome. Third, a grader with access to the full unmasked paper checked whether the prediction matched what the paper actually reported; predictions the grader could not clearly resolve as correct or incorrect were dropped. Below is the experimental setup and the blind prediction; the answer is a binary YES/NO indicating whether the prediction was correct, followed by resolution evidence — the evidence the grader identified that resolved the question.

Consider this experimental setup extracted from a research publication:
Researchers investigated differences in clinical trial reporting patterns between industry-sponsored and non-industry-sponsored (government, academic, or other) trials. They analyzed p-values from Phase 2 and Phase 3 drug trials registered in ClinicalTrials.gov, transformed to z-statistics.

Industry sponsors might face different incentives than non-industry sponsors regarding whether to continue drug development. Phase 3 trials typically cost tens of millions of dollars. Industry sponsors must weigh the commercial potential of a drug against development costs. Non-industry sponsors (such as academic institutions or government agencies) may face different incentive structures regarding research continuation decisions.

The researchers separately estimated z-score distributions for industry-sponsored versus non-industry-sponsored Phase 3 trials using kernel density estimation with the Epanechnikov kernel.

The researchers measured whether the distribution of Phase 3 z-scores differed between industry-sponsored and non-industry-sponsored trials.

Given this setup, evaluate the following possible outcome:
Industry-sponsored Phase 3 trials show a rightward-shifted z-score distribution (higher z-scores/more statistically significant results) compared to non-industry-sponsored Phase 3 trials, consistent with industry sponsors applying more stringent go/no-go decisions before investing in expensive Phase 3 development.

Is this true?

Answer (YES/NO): YES